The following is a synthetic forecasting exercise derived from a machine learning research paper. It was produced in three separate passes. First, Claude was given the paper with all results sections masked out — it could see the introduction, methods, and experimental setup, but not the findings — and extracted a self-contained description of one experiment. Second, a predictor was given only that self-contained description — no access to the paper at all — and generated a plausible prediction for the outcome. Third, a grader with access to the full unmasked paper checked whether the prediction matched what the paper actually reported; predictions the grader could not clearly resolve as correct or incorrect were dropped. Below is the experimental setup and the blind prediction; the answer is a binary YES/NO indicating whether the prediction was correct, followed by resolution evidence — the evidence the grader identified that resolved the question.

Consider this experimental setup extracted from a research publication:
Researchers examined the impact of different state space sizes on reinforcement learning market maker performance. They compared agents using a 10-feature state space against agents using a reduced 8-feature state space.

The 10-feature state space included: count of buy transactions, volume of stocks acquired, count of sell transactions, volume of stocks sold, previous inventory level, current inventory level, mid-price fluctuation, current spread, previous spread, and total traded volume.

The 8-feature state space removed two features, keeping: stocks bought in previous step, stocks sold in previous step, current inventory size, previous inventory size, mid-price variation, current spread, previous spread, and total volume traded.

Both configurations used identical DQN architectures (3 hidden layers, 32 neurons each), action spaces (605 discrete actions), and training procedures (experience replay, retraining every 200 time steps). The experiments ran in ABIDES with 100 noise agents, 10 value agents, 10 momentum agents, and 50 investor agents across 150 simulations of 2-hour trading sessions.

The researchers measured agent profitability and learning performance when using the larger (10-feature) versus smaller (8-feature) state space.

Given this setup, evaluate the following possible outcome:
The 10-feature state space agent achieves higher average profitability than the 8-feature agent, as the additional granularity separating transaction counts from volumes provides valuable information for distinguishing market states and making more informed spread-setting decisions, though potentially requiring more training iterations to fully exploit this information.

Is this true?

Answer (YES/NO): NO